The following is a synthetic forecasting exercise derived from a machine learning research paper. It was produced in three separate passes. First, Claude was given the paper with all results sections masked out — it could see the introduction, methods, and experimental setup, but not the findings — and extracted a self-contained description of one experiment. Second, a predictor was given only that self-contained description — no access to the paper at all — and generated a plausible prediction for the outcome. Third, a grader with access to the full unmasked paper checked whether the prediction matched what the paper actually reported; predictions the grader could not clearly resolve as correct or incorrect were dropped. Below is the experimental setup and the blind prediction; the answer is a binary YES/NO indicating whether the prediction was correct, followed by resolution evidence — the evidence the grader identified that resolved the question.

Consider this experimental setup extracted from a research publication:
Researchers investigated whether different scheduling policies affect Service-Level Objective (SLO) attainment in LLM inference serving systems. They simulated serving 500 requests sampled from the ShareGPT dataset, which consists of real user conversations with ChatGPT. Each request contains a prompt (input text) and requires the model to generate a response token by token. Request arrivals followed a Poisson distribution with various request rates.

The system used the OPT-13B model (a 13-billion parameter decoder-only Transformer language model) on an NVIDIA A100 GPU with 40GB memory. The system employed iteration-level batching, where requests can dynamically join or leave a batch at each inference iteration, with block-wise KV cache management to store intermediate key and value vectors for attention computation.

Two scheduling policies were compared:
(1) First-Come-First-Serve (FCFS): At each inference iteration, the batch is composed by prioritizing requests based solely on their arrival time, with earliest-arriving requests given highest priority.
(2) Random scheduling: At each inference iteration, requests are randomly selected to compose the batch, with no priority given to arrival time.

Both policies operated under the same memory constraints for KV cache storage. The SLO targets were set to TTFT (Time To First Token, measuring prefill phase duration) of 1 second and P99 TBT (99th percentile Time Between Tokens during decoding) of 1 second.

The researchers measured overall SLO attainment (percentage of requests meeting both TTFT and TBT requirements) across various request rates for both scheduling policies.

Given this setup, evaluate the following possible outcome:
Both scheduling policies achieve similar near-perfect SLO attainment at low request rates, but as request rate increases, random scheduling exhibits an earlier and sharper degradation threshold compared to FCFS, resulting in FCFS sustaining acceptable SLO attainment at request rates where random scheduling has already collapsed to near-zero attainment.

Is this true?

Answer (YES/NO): NO